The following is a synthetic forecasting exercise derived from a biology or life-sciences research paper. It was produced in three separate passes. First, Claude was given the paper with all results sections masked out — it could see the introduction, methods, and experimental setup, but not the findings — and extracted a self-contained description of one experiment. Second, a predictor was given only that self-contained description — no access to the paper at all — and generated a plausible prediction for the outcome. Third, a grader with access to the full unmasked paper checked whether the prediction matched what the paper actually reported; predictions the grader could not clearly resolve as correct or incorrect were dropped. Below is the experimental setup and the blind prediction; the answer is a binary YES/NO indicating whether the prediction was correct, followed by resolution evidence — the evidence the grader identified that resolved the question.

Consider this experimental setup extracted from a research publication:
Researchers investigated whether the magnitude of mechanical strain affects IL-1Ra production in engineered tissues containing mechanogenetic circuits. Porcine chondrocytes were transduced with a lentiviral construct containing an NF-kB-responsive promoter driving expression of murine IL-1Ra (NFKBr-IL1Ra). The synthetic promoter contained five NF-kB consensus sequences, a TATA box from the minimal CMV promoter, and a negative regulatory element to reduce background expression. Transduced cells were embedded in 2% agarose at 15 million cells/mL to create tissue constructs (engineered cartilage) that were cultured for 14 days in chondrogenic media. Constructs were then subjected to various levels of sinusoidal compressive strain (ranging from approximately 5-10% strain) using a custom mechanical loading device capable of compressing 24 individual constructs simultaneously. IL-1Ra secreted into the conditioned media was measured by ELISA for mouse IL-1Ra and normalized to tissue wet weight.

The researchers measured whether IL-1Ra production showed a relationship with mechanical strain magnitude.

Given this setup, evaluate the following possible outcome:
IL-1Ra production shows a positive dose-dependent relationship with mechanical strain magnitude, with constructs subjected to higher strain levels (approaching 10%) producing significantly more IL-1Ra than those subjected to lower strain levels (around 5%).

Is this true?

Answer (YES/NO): YES